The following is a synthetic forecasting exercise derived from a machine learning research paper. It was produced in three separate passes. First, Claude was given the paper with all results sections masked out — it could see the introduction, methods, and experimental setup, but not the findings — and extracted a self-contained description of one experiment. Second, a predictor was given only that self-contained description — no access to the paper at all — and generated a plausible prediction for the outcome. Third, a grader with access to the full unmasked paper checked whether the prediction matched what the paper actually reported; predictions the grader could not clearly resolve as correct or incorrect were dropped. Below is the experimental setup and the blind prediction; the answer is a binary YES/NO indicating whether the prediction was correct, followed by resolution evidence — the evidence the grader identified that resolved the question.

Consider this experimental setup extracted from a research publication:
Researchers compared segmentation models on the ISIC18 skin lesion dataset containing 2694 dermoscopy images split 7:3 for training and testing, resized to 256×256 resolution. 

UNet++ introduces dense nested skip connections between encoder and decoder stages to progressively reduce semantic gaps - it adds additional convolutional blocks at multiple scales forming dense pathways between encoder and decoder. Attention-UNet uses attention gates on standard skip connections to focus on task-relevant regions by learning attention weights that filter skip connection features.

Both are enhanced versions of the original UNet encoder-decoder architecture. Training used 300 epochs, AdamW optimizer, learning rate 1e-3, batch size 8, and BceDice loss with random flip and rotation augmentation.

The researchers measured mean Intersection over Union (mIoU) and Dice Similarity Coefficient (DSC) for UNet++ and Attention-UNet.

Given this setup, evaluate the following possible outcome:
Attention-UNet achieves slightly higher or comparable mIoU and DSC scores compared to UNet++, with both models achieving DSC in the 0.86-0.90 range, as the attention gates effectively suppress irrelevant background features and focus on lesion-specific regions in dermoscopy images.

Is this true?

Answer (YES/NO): YES